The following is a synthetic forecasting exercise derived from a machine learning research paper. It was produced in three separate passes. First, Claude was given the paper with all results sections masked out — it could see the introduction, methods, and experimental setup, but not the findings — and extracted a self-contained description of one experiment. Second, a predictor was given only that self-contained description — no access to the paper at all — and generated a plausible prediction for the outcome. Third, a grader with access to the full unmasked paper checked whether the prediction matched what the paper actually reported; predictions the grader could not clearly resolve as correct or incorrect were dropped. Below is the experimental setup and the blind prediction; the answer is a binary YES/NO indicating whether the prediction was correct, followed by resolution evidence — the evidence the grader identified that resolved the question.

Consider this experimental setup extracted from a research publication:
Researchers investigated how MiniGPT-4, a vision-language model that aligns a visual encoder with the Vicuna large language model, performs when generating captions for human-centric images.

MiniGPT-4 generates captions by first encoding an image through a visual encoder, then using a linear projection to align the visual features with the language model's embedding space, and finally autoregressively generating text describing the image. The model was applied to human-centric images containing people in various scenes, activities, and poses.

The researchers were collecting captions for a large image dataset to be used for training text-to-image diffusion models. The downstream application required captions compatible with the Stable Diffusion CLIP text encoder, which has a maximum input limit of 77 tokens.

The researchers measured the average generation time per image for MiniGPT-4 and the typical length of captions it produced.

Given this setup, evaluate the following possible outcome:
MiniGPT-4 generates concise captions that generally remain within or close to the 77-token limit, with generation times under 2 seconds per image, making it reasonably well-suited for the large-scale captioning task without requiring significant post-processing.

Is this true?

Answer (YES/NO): NO